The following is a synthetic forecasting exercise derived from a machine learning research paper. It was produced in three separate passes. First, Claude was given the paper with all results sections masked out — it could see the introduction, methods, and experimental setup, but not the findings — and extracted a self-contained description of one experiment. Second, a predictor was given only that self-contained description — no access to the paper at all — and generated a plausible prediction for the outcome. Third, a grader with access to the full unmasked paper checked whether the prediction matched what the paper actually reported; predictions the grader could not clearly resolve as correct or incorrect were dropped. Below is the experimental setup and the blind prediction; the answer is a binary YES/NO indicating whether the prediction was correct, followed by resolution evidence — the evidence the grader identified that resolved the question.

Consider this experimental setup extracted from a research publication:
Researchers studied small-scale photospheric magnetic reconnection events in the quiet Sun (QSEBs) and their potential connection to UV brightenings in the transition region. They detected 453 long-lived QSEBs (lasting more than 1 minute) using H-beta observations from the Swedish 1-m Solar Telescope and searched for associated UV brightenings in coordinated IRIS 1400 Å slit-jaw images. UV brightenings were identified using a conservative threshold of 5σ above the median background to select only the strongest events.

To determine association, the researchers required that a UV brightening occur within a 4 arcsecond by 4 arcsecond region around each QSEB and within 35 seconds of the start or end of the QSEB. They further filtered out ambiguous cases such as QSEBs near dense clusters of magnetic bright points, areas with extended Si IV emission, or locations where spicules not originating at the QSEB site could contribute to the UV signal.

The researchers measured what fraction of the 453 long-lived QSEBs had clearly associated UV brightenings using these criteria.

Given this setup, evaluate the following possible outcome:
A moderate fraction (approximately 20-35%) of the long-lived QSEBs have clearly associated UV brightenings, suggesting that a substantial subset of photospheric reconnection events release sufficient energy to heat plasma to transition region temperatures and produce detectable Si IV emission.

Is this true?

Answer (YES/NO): NO